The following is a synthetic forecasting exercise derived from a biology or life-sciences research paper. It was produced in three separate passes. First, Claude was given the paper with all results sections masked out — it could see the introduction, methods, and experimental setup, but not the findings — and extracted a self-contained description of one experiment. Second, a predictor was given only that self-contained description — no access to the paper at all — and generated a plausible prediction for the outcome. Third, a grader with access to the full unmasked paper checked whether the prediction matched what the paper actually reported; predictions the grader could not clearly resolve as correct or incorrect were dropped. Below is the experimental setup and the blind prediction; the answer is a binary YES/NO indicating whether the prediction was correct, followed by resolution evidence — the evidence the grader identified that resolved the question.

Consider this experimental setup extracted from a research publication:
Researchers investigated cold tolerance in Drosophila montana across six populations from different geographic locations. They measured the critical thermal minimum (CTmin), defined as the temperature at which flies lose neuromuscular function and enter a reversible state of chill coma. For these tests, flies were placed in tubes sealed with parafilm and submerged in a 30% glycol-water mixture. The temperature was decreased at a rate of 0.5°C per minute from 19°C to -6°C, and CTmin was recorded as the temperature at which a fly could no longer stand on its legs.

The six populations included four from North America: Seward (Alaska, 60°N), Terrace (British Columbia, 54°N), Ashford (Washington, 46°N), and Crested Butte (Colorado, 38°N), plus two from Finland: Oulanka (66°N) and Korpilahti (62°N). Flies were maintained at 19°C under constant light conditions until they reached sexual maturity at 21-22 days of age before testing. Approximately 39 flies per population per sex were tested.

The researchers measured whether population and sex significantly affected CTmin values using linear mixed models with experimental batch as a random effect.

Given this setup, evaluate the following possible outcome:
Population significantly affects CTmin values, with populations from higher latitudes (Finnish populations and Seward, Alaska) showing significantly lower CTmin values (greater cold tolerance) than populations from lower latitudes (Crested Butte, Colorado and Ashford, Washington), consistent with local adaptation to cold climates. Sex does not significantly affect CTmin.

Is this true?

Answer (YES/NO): NO